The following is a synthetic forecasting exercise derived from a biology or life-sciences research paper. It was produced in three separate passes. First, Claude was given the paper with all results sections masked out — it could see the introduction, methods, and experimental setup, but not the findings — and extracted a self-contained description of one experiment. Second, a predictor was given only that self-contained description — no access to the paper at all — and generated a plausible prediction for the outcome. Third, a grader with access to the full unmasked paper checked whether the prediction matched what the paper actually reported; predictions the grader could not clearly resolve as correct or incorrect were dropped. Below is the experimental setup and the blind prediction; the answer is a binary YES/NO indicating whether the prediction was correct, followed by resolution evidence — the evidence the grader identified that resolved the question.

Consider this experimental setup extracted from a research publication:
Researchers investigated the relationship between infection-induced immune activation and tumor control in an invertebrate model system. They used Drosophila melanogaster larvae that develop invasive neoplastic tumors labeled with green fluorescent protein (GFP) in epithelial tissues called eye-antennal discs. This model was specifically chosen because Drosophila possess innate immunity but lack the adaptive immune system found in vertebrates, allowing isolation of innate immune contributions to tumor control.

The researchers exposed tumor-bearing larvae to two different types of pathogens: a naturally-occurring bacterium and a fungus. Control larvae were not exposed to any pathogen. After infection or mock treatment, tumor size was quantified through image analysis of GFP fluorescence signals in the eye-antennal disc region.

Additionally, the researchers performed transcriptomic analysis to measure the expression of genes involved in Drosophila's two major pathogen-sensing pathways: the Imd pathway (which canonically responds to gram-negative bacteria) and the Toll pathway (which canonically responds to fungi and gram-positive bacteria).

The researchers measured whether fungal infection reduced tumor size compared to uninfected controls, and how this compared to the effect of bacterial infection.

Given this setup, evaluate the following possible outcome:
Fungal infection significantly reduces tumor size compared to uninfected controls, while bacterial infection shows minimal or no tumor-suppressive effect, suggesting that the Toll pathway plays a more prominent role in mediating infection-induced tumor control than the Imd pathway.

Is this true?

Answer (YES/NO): NO